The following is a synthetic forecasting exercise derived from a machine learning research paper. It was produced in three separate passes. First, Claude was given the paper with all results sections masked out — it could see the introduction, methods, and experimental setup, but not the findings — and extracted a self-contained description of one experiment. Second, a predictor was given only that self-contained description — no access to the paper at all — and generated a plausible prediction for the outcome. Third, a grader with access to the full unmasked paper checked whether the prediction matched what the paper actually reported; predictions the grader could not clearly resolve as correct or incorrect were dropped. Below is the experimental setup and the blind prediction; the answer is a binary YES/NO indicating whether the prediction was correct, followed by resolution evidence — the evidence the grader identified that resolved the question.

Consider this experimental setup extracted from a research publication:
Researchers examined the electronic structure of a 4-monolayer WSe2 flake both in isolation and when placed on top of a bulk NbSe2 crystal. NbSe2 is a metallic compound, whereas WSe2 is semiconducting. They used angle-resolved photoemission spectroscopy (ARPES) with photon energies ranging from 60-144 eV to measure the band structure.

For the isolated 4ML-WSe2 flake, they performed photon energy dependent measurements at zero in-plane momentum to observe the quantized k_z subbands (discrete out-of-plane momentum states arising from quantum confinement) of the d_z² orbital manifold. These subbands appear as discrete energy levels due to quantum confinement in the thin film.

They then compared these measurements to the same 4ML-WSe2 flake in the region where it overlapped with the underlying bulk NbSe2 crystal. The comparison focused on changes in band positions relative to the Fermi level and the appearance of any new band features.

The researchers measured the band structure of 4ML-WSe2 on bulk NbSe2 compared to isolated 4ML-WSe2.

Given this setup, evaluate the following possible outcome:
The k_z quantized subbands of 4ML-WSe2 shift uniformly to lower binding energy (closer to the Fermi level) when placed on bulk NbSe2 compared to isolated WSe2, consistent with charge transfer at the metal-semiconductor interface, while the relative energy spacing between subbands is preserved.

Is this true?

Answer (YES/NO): NO